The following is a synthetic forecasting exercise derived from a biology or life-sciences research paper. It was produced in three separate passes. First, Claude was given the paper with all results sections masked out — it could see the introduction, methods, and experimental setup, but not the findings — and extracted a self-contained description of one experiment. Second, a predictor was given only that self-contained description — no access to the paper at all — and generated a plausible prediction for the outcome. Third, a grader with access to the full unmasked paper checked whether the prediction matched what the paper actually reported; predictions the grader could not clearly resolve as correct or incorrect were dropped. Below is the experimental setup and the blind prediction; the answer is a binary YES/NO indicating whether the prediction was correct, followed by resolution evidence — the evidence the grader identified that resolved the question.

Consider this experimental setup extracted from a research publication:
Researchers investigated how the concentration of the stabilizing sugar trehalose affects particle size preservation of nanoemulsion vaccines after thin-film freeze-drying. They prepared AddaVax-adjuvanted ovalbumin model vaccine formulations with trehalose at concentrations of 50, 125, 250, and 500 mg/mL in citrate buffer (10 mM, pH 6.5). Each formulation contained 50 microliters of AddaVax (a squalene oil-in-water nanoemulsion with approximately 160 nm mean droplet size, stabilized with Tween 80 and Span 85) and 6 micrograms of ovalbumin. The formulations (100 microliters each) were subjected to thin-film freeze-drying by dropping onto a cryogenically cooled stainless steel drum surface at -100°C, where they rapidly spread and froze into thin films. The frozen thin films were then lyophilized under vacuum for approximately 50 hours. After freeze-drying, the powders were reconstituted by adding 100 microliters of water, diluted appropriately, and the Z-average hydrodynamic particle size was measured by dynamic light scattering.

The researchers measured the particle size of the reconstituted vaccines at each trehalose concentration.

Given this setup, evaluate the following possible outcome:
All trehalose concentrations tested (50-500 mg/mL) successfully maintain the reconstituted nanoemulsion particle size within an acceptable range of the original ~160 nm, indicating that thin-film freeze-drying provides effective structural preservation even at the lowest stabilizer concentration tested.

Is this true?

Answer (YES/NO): NO